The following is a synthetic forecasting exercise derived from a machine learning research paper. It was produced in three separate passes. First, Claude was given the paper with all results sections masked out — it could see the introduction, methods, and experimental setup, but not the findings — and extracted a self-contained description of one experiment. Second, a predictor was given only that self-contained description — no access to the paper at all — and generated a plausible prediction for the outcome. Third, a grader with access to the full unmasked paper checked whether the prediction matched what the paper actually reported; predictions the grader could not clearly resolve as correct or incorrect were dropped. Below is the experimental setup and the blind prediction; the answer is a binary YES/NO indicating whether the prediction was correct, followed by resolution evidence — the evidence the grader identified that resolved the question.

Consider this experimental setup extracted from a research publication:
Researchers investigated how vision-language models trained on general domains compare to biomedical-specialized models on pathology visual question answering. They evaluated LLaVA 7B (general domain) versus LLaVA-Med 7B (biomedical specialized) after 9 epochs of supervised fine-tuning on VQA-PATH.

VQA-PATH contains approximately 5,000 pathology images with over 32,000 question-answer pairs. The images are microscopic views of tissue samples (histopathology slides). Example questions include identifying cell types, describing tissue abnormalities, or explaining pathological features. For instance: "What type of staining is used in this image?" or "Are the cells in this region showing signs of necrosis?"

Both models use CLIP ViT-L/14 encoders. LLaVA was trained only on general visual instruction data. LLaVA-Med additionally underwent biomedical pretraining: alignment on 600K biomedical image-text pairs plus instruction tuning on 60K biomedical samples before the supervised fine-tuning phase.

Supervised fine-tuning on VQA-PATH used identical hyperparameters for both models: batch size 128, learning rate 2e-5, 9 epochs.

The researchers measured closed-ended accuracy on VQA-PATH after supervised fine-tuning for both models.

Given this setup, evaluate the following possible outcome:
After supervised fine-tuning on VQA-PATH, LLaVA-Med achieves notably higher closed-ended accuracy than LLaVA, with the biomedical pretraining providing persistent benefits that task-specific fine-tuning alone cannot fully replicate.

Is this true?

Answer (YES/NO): YES